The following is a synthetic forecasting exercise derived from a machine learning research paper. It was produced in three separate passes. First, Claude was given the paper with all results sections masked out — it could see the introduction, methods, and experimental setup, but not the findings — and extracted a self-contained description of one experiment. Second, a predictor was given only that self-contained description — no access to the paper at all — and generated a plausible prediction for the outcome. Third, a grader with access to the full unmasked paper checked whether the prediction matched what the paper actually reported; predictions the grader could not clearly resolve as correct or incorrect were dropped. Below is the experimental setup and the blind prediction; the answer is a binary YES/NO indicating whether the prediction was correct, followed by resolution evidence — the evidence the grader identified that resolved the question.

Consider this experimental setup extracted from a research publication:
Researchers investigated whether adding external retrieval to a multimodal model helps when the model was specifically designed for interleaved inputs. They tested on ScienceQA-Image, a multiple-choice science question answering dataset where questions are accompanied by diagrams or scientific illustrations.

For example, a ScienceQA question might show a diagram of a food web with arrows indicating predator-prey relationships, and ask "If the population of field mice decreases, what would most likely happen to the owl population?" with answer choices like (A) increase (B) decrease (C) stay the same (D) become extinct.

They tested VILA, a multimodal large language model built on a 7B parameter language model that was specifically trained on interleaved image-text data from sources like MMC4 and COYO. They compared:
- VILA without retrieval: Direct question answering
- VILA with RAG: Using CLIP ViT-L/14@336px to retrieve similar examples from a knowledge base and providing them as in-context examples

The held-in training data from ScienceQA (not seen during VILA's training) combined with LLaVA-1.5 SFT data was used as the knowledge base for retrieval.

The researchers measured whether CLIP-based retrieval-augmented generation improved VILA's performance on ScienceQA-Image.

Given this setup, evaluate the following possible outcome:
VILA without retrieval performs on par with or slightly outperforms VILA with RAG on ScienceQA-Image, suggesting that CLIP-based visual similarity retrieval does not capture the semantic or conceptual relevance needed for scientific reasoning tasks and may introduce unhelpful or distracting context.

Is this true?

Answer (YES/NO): NO